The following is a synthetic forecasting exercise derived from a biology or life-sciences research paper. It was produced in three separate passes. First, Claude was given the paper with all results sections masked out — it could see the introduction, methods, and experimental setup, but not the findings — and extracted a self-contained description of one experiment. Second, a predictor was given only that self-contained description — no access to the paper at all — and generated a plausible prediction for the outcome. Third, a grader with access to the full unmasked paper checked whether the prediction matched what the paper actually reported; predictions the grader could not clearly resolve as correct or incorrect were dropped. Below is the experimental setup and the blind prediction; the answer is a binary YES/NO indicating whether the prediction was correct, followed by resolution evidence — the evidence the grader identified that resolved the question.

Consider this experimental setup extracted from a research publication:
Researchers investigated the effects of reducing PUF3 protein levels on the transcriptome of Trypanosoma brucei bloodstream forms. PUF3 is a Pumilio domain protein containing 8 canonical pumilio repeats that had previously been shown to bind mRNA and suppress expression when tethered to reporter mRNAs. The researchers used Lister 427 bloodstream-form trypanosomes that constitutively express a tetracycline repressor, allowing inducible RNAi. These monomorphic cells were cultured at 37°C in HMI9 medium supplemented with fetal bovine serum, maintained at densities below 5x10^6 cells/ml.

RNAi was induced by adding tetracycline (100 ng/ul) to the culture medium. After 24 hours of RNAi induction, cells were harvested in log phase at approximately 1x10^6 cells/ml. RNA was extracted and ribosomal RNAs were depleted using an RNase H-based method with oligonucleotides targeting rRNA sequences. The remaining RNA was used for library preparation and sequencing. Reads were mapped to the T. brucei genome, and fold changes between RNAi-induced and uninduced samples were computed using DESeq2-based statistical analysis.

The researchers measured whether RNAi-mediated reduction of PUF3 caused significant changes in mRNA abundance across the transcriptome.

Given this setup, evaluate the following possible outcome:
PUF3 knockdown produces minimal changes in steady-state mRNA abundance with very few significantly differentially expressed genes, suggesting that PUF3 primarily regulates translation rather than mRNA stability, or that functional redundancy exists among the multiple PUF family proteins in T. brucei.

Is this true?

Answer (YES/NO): YES